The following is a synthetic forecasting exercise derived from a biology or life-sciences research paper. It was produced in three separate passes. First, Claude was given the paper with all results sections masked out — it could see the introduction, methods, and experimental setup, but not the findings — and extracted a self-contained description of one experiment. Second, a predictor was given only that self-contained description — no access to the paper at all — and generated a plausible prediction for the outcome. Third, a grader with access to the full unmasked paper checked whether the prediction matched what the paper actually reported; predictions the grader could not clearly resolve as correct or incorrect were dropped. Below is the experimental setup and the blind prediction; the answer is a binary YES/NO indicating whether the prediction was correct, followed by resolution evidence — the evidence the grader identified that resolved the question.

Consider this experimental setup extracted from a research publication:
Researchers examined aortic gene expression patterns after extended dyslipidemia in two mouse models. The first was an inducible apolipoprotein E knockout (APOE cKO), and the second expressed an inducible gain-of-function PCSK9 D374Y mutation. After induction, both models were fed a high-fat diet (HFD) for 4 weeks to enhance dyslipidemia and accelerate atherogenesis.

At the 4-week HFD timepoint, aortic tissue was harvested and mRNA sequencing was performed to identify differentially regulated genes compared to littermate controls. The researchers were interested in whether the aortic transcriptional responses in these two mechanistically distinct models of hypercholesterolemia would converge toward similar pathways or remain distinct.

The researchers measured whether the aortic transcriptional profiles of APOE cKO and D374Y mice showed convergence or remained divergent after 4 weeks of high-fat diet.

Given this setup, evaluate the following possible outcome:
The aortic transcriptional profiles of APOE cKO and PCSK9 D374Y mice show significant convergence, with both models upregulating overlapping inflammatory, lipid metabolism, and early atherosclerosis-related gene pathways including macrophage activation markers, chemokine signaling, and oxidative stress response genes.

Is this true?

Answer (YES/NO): NO